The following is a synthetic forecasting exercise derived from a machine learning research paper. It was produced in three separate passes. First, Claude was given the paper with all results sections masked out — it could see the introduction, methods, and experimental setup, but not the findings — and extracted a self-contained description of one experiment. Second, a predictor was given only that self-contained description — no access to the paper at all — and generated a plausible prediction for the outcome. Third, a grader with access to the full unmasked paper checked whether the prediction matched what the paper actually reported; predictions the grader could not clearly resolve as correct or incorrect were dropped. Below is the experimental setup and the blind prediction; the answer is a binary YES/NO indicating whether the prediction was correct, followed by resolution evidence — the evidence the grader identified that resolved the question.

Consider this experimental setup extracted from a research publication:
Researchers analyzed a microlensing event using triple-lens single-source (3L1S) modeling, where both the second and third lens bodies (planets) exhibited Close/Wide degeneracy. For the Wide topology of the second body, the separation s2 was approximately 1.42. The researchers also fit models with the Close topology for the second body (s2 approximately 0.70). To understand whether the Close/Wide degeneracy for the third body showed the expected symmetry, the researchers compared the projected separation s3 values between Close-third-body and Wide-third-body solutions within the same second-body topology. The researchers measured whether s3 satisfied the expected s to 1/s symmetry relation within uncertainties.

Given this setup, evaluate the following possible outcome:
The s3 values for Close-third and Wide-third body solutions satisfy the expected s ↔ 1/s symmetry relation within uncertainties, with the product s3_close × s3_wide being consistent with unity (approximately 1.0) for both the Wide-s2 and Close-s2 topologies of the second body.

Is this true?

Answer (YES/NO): YES